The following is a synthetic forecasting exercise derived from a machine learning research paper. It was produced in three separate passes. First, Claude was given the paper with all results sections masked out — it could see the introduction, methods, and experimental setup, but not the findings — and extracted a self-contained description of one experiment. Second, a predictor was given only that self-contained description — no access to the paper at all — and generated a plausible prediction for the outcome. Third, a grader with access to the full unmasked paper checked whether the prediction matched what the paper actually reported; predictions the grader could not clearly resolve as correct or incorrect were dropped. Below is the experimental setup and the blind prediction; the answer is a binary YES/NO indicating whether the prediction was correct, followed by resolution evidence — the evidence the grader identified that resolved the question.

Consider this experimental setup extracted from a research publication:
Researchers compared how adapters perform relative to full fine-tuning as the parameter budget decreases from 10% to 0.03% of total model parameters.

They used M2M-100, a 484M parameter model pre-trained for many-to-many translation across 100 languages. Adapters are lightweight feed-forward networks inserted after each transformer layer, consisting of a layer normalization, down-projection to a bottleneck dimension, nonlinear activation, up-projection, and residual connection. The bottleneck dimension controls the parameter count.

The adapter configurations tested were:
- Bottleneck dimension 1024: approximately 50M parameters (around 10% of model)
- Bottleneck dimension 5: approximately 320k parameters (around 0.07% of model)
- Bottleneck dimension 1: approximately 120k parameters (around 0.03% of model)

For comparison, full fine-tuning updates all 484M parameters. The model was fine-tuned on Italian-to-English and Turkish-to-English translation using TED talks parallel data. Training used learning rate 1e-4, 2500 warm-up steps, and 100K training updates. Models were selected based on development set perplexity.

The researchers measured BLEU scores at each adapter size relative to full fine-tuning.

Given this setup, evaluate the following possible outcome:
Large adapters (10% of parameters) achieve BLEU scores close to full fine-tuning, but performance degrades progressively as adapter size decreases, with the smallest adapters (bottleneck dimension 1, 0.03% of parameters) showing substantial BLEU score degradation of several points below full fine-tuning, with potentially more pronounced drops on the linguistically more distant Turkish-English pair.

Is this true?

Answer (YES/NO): NO